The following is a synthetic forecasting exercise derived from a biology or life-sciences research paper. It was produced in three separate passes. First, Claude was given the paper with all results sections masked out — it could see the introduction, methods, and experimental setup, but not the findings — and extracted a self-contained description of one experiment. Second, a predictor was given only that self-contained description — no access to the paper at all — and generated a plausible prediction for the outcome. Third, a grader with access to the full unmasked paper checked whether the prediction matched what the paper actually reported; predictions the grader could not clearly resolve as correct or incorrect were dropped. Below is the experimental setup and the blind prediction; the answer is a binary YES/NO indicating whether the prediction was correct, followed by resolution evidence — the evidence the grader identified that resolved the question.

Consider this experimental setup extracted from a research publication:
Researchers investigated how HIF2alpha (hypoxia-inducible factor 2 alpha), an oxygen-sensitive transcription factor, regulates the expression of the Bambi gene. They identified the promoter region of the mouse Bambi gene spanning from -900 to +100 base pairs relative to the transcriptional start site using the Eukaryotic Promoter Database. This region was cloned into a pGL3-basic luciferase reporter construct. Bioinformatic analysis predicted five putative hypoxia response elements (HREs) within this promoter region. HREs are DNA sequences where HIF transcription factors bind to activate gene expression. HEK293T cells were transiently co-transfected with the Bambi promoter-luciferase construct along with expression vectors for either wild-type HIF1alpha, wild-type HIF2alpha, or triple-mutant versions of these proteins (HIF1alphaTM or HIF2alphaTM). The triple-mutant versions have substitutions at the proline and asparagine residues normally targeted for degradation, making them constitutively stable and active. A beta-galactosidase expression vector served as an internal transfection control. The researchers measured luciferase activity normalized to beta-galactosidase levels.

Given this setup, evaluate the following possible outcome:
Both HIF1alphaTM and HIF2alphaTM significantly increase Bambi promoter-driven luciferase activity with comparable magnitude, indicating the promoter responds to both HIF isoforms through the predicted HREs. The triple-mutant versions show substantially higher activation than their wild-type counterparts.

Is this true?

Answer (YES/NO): NO